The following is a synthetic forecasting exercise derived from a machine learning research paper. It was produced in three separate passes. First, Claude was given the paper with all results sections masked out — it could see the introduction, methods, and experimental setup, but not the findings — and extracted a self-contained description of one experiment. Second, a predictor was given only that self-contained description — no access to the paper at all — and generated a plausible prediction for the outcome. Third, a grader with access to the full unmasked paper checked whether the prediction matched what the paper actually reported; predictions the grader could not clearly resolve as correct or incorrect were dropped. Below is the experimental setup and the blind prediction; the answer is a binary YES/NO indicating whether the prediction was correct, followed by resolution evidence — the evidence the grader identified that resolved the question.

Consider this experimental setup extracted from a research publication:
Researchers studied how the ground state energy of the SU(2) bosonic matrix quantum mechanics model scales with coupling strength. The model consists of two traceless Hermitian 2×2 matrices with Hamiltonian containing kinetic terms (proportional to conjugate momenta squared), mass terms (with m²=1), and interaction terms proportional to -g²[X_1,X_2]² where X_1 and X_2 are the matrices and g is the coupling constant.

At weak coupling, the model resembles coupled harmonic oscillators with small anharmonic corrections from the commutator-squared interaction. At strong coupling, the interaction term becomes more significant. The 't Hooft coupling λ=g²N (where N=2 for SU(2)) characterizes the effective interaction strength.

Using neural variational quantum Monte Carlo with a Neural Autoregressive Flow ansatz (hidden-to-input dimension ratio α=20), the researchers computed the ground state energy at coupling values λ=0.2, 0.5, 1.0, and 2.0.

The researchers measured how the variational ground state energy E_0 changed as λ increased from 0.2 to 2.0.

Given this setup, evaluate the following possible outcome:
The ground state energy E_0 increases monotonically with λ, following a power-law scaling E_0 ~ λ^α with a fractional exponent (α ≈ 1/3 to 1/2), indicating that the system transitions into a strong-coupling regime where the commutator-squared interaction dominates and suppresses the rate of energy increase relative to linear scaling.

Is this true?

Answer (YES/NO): NO